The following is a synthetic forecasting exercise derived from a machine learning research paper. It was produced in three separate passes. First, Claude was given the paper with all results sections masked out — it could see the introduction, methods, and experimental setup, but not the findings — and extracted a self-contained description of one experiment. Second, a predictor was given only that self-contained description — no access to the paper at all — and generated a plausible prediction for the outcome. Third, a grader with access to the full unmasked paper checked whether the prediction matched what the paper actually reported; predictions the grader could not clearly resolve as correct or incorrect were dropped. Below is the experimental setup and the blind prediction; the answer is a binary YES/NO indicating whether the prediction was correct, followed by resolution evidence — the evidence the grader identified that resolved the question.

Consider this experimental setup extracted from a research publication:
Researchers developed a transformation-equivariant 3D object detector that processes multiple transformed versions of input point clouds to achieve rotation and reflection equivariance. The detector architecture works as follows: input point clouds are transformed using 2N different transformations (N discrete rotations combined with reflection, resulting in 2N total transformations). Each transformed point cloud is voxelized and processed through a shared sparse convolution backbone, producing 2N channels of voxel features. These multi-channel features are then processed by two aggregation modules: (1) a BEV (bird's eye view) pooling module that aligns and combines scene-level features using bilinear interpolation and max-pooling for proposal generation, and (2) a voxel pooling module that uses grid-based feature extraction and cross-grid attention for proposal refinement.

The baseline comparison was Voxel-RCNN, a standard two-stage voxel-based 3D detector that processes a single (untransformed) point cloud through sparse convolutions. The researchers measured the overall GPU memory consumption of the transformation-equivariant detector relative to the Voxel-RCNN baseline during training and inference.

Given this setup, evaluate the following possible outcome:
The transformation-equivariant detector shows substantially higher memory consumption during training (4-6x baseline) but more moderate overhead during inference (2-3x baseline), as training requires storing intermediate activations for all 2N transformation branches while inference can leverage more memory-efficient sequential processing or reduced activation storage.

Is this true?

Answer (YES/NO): NO